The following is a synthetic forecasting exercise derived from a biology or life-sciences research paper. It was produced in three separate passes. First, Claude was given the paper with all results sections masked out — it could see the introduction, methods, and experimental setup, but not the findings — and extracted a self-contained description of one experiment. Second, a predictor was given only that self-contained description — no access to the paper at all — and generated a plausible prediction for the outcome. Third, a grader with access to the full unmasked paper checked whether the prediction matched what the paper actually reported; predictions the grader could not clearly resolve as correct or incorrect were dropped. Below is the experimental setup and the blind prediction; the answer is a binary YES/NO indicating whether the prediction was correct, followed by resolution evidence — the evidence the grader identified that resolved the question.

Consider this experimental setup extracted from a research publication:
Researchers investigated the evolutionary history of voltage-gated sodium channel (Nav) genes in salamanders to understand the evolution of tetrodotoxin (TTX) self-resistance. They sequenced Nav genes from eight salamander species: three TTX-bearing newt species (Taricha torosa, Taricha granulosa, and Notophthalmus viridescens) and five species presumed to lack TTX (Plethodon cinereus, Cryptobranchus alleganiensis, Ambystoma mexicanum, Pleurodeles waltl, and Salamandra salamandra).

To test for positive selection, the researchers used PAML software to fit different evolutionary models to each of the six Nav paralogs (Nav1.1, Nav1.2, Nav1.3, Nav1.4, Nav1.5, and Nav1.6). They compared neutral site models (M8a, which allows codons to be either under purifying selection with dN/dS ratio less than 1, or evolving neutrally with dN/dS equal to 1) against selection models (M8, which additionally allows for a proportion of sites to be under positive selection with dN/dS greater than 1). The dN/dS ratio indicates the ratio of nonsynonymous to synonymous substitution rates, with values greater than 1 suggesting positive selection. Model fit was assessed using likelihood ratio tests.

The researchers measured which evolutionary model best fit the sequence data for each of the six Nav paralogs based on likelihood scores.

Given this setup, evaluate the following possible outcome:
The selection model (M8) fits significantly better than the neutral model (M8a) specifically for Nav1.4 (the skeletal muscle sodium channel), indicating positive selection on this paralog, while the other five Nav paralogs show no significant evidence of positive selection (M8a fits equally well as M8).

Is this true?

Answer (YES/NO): NO